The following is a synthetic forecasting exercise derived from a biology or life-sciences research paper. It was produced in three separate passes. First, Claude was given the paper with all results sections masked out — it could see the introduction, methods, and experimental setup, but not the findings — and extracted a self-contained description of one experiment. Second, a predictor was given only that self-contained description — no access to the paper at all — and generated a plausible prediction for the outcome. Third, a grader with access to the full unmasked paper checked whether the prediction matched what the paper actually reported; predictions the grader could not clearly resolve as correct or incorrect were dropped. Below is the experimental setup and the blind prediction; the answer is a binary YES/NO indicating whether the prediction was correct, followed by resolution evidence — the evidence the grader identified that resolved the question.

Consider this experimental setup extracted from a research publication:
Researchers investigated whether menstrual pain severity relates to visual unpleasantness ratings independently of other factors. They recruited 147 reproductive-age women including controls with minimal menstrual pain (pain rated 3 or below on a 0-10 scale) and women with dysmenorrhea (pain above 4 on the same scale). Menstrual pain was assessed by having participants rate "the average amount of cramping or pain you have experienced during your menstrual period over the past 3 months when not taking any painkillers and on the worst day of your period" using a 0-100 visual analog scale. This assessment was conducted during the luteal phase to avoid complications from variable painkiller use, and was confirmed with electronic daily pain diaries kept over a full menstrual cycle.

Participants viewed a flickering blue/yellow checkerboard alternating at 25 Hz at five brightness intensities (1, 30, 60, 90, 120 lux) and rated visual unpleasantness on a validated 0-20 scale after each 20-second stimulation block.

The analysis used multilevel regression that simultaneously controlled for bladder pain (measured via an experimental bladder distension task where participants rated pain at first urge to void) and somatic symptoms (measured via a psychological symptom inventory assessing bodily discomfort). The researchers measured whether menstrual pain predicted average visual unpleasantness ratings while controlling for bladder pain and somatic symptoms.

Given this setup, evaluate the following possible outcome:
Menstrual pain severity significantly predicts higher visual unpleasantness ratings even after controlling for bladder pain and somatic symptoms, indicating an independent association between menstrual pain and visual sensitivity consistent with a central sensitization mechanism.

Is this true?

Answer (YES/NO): NO